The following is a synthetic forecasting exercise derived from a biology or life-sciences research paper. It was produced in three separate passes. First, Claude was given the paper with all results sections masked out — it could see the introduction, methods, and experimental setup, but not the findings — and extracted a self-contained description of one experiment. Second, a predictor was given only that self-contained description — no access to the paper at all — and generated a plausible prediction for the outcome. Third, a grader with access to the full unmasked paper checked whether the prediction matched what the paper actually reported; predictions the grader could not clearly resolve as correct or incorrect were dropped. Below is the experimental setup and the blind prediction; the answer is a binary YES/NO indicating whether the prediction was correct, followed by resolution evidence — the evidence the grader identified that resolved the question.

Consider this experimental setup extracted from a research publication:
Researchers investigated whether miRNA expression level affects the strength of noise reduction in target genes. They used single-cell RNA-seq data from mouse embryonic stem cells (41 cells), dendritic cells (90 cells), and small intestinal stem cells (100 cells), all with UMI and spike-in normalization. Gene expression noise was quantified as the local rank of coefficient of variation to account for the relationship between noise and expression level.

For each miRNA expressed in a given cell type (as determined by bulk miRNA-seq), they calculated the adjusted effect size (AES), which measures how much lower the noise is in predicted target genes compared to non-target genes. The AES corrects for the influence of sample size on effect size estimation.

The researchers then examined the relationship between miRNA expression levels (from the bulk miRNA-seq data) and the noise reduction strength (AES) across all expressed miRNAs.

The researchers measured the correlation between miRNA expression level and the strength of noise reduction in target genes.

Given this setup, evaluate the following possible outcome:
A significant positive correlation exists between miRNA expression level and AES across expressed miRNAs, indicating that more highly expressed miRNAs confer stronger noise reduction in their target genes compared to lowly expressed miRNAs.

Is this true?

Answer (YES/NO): NO